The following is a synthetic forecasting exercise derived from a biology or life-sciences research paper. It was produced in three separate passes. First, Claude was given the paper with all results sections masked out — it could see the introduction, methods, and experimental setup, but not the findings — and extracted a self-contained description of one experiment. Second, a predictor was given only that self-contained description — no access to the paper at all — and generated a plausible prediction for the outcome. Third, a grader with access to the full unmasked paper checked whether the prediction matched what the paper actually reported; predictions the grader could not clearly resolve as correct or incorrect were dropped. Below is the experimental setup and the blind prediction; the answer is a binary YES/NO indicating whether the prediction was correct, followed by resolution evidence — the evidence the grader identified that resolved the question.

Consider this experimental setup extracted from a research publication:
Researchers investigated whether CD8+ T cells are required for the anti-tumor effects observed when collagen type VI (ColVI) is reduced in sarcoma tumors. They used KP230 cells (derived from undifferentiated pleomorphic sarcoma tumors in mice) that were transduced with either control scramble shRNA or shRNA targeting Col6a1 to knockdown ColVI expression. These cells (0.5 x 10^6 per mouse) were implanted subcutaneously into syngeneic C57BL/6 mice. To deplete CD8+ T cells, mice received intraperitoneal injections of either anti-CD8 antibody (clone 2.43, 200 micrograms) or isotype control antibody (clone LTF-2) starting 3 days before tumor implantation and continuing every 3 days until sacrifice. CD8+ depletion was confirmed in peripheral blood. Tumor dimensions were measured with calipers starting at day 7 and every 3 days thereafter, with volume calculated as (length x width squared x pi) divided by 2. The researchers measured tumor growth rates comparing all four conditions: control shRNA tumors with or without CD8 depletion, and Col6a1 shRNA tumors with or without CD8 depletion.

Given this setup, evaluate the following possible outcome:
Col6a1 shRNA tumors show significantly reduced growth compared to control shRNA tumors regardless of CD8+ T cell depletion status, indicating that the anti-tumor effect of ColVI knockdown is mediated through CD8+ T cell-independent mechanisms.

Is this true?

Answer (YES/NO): NO